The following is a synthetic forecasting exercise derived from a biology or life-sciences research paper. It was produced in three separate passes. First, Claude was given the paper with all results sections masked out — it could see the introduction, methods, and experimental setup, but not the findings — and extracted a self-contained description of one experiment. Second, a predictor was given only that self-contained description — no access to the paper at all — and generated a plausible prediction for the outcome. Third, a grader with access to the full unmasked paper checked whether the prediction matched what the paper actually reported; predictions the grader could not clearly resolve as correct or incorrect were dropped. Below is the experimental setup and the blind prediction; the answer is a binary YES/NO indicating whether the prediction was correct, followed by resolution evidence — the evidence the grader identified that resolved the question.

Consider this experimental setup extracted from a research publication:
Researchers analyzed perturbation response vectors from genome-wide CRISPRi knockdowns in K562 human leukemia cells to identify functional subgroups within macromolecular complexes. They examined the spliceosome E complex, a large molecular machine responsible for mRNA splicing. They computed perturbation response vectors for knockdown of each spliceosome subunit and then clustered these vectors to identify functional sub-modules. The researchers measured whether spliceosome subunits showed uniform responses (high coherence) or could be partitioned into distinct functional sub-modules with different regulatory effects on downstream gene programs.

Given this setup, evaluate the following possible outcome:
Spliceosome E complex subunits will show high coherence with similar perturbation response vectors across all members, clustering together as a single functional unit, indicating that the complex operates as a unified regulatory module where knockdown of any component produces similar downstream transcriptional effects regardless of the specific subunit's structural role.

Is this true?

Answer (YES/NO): NO